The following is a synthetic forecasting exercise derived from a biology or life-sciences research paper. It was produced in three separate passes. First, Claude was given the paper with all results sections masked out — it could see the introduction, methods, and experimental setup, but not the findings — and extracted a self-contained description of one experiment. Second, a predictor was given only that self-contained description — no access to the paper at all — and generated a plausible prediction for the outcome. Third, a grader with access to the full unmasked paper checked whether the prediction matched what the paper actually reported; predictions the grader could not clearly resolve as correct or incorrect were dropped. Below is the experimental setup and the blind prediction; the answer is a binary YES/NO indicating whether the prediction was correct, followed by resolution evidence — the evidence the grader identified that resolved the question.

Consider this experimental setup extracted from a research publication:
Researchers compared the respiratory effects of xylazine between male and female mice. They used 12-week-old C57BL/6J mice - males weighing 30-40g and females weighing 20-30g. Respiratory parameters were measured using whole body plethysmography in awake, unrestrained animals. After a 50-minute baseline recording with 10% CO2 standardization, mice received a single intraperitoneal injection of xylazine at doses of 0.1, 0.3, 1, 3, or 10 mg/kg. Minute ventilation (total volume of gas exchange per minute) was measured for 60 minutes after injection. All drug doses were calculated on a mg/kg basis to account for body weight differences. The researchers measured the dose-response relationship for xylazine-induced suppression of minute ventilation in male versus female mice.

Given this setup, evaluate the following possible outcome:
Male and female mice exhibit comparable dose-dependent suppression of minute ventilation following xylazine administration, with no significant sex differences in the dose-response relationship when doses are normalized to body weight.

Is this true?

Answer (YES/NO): YES